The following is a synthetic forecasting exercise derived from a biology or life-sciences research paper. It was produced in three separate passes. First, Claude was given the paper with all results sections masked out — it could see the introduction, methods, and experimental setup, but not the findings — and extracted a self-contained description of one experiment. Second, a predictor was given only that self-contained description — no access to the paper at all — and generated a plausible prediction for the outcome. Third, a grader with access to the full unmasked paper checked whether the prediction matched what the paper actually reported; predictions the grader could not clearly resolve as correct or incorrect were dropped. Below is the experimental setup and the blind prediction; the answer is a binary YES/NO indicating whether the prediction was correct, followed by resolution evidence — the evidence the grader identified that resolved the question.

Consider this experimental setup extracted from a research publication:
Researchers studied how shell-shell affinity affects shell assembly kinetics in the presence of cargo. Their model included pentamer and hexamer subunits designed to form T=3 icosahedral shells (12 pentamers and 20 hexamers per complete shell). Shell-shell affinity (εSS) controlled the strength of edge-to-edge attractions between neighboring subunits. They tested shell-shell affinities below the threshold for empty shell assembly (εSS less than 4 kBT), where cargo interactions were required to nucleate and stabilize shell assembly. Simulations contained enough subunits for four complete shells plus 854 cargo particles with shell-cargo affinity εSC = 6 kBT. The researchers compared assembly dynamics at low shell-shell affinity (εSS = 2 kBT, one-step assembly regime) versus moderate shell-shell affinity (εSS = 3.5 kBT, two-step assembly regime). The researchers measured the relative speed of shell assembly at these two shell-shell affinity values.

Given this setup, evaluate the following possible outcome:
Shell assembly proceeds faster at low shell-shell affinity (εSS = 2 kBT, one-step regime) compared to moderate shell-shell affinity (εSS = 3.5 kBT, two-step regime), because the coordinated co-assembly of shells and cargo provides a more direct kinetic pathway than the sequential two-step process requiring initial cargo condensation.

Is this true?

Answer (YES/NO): NO